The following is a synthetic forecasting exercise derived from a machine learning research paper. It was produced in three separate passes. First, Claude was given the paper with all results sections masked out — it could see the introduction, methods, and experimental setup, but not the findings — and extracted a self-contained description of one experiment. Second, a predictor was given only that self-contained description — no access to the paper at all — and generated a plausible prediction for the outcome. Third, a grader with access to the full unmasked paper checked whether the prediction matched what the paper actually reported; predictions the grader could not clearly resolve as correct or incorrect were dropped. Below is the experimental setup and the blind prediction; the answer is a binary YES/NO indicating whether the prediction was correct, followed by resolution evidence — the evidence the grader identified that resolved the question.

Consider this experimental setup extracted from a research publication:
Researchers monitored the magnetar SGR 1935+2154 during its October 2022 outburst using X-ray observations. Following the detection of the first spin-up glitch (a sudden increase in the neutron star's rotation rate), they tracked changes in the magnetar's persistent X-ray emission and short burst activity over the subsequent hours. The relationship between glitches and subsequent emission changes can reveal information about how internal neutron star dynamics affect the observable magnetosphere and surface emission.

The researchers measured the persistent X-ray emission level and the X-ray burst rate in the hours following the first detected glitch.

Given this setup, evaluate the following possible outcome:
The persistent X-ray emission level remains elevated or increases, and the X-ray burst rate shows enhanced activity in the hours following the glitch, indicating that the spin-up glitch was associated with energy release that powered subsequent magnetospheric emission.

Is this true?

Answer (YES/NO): YES